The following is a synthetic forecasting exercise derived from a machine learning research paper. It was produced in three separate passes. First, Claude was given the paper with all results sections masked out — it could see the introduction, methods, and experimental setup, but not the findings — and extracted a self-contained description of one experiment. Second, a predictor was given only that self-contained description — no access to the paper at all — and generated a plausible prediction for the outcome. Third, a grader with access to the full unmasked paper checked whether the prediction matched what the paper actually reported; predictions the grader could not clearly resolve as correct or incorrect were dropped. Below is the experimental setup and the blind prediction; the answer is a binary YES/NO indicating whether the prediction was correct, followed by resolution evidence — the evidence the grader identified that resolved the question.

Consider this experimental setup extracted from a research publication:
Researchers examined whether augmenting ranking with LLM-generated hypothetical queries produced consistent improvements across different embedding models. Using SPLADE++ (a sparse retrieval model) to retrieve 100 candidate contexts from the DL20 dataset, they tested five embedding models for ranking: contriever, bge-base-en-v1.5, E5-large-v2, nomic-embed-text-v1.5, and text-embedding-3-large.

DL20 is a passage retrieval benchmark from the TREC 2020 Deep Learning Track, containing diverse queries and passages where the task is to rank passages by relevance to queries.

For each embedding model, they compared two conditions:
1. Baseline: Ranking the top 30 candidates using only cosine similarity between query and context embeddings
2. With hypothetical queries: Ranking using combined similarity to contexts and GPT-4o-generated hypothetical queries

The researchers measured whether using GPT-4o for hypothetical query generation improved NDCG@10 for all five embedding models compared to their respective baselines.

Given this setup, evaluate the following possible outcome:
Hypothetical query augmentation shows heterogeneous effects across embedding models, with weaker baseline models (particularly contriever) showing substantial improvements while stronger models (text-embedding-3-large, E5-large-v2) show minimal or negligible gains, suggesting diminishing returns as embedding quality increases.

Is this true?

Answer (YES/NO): NO